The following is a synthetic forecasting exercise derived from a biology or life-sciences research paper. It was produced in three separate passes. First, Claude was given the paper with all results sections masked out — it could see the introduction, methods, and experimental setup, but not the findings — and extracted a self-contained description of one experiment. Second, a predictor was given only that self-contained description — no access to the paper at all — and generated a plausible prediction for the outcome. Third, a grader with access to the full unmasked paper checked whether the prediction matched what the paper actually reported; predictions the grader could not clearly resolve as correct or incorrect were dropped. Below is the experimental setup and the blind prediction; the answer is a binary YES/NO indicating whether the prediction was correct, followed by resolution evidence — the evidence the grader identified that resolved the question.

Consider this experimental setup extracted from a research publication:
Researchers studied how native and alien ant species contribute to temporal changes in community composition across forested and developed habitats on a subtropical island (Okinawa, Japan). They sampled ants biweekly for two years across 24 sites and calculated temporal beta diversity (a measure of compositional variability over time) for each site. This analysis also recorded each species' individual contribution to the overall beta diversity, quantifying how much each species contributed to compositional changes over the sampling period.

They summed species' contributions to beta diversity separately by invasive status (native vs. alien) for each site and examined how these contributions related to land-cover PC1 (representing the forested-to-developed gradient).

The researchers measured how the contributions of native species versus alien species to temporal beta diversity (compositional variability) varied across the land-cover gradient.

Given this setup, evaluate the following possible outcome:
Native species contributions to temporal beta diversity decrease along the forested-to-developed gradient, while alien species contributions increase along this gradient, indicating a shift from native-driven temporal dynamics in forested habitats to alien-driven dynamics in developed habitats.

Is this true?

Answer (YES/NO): NO